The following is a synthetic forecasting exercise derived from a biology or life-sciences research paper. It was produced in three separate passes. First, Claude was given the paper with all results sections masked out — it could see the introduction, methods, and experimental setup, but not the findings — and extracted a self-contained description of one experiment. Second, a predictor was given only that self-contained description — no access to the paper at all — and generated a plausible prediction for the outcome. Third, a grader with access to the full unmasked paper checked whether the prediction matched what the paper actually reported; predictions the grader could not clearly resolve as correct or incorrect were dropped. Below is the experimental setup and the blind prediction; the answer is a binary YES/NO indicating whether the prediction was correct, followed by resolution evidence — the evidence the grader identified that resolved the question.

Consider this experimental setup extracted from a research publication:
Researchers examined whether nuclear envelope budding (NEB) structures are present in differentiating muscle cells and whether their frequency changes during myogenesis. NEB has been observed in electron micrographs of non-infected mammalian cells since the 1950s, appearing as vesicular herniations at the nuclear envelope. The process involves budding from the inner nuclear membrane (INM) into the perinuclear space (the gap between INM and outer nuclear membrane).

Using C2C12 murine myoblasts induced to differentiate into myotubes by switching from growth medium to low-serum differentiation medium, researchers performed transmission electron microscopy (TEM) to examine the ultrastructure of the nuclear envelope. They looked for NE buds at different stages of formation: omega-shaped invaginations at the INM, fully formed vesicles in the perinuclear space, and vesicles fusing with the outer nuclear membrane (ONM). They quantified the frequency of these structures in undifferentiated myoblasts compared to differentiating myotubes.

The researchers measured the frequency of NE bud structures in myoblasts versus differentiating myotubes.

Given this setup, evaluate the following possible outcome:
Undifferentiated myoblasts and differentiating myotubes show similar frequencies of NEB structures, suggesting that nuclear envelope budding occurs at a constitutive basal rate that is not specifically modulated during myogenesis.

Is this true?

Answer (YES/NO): NO